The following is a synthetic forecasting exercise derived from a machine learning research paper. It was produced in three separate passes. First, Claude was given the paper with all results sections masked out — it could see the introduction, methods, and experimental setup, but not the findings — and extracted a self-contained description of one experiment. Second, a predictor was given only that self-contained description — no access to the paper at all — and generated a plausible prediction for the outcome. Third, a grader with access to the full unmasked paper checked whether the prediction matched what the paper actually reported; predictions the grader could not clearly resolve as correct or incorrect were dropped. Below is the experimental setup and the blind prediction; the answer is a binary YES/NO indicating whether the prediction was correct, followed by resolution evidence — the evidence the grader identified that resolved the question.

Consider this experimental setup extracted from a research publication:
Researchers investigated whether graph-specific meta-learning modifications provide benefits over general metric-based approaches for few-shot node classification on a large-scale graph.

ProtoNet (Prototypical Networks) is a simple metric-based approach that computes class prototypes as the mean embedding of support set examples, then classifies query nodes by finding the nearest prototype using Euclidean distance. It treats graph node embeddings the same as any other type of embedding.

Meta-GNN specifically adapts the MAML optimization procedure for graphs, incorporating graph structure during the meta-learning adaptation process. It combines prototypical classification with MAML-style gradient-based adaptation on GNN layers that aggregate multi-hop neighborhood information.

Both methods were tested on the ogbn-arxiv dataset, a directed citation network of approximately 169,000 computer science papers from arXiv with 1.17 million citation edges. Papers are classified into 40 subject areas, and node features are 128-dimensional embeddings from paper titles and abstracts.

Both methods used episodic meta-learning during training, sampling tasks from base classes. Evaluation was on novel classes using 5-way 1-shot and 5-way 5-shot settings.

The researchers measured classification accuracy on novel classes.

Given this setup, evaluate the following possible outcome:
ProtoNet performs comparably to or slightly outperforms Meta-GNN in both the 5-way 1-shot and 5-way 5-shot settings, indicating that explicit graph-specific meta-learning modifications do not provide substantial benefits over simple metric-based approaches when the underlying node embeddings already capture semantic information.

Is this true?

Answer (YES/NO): NO